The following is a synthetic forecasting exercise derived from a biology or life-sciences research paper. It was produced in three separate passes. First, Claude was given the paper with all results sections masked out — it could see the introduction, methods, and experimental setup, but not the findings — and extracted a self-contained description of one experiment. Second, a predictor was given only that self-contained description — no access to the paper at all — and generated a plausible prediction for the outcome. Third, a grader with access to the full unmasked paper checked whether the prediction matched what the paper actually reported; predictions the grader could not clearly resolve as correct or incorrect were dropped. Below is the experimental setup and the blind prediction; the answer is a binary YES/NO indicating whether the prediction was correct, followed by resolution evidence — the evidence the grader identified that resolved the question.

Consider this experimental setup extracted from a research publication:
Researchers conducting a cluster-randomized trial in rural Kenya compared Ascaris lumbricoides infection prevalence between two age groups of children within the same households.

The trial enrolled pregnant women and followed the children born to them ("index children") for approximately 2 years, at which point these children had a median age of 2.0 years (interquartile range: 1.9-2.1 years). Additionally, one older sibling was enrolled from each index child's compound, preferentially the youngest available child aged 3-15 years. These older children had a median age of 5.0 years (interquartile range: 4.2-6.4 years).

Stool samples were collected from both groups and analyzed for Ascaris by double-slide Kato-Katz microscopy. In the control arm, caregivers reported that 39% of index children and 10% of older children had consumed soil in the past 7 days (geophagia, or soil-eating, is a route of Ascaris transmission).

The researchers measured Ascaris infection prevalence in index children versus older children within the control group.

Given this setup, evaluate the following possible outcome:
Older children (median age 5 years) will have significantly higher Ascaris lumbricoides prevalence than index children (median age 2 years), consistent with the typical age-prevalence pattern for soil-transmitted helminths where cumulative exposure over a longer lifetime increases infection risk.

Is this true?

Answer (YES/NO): NO